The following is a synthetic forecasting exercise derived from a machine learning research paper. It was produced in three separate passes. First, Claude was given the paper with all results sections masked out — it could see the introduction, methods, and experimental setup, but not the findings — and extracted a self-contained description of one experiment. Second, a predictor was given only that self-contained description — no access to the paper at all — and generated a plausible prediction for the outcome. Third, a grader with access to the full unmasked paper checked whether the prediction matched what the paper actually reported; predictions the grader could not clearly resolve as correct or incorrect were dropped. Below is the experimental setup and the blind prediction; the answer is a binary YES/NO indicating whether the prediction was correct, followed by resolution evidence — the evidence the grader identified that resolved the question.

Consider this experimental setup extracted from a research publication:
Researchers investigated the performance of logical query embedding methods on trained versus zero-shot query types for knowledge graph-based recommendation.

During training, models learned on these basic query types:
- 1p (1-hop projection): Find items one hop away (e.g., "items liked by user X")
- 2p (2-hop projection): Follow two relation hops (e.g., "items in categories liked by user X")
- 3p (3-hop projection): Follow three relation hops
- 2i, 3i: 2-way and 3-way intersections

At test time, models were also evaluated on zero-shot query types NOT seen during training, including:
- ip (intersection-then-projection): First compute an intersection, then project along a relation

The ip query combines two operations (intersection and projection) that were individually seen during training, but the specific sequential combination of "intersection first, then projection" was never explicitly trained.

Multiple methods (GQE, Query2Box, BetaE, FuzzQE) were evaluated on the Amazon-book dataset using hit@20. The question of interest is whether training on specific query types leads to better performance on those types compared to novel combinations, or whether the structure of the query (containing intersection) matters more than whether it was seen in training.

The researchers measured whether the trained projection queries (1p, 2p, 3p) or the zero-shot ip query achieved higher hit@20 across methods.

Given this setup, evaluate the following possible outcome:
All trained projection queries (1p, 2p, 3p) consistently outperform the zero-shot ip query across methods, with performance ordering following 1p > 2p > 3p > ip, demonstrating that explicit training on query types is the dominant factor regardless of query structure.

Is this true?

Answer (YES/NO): NO